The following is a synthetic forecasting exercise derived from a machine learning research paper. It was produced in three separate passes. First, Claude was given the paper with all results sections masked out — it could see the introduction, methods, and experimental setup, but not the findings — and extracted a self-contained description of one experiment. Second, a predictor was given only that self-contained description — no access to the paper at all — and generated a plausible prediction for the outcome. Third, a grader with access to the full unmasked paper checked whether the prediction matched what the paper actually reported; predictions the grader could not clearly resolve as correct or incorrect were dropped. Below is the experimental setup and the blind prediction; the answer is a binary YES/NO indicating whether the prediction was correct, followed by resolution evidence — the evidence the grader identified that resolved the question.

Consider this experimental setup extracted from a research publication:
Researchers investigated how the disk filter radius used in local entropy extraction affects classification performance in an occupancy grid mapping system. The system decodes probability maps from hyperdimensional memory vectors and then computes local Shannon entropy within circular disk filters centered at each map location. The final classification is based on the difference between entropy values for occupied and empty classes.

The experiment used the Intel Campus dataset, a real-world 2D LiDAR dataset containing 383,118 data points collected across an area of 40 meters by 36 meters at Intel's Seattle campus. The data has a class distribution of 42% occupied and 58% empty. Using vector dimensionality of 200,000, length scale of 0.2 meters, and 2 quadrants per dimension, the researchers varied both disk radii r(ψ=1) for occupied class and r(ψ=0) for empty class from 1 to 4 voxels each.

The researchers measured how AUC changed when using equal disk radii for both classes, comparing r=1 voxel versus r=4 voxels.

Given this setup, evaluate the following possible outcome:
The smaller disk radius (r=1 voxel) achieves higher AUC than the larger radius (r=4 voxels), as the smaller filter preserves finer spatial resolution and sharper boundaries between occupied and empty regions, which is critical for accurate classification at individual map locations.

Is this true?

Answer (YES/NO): YES